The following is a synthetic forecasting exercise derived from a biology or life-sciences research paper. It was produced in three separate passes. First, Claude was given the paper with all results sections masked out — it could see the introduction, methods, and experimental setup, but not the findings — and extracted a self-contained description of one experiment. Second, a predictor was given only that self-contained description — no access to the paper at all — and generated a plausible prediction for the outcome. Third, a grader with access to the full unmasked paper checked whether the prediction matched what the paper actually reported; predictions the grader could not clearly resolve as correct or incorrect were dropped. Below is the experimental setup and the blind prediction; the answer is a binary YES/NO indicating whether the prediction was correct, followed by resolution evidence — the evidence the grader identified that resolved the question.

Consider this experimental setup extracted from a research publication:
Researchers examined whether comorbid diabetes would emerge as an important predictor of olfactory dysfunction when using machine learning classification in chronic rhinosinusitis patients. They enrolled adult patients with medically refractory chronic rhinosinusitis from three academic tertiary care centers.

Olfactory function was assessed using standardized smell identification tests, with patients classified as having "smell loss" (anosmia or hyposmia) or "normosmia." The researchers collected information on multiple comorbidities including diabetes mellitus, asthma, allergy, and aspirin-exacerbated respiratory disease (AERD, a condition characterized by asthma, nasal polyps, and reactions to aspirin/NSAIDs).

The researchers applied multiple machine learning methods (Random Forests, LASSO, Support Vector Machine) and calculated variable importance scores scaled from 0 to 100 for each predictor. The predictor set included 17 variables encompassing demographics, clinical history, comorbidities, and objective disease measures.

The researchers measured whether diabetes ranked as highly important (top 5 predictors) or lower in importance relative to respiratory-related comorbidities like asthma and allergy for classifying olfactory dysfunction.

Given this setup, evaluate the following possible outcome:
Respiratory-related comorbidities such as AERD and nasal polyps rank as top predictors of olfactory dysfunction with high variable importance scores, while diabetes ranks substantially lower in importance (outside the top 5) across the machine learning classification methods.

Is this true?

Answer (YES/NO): YES